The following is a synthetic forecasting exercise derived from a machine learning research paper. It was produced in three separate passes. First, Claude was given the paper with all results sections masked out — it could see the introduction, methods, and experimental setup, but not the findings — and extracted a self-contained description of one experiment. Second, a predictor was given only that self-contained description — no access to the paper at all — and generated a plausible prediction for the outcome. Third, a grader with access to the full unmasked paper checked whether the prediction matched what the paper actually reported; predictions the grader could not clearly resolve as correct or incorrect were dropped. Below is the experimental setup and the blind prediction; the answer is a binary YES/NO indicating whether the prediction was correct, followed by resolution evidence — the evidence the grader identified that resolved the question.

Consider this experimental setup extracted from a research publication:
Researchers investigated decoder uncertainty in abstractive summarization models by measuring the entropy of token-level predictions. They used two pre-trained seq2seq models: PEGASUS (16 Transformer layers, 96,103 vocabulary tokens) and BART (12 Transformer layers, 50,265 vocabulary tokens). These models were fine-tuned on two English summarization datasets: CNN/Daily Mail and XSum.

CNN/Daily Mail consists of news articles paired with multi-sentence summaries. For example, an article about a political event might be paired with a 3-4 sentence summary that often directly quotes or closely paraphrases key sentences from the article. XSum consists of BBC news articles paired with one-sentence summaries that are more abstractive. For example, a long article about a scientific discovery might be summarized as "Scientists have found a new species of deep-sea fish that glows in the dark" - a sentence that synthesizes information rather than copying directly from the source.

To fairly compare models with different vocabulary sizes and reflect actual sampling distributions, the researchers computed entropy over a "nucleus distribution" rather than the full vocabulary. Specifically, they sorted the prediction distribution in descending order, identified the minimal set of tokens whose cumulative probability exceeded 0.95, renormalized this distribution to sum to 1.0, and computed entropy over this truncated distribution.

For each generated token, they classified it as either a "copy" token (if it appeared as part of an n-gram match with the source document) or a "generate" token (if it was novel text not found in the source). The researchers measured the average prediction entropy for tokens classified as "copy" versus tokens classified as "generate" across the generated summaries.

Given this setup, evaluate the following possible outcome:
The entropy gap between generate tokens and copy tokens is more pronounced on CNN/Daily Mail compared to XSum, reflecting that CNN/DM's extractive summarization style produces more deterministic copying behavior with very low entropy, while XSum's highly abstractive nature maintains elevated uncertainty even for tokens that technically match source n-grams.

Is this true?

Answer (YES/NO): YES